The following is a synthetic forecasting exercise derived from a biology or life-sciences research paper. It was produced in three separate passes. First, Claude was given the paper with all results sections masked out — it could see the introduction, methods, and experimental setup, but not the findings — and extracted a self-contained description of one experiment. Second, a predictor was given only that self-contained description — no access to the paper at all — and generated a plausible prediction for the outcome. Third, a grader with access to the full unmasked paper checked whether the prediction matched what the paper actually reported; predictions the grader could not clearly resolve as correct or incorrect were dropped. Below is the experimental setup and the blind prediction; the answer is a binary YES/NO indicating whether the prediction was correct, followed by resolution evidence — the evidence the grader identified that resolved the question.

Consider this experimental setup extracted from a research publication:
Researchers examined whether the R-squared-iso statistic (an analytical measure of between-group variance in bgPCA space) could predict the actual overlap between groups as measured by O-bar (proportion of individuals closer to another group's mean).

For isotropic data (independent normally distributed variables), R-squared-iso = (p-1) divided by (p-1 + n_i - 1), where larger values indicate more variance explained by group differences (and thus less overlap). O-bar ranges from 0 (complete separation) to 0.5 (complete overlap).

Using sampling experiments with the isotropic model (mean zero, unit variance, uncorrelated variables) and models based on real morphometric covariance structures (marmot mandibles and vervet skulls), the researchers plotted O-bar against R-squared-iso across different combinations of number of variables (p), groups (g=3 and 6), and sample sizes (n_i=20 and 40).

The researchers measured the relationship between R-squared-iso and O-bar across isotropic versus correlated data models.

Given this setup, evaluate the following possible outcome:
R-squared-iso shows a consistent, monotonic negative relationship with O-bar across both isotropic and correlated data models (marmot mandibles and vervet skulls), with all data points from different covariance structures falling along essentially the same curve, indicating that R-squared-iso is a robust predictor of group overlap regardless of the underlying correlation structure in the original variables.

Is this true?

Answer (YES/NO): NO